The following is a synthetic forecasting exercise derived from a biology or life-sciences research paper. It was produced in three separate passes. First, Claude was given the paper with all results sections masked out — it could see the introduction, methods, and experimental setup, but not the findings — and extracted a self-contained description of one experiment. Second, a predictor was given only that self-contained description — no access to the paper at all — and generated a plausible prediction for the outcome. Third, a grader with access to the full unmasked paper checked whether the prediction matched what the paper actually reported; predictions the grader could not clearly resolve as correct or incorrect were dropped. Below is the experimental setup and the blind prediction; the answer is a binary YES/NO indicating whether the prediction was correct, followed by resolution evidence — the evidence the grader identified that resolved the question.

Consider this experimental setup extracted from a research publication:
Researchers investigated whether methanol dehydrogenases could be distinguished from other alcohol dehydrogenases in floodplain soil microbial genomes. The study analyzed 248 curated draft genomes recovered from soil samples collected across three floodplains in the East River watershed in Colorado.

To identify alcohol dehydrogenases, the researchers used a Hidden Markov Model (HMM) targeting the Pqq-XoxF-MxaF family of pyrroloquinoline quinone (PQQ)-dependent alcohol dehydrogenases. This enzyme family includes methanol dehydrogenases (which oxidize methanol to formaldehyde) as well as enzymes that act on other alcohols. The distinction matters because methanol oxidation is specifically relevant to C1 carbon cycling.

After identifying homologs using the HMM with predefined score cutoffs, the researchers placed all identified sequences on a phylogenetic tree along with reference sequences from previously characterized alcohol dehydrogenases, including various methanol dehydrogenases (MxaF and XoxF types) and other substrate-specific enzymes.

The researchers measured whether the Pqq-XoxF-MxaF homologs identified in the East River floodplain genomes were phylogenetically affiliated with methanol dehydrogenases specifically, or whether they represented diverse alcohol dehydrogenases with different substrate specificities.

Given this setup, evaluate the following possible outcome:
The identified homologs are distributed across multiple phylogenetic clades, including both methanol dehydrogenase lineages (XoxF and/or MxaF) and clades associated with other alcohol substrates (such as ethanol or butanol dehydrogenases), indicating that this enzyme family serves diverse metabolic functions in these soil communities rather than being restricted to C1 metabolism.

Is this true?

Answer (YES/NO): NO